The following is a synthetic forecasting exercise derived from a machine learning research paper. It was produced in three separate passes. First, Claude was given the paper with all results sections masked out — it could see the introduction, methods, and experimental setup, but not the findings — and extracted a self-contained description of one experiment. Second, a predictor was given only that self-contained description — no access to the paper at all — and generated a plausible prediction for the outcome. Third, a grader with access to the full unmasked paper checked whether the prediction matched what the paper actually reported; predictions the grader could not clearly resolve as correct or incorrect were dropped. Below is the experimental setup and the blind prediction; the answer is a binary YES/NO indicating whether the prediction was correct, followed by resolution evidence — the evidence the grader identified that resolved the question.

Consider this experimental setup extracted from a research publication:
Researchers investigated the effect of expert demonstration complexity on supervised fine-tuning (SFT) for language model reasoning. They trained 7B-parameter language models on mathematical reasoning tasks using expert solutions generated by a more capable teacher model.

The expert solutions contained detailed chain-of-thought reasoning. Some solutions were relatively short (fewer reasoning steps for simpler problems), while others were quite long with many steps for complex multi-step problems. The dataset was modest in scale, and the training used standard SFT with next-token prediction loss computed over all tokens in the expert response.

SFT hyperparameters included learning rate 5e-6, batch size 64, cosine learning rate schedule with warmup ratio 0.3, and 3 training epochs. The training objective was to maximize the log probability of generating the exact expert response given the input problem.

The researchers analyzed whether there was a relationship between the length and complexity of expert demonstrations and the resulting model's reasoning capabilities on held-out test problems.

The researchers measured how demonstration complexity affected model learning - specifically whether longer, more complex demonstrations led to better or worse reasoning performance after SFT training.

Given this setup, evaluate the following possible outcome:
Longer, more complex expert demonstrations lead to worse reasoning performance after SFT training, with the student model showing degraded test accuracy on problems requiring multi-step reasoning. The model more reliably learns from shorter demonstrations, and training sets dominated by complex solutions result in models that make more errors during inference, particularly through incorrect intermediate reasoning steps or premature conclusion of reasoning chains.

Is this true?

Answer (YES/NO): NO